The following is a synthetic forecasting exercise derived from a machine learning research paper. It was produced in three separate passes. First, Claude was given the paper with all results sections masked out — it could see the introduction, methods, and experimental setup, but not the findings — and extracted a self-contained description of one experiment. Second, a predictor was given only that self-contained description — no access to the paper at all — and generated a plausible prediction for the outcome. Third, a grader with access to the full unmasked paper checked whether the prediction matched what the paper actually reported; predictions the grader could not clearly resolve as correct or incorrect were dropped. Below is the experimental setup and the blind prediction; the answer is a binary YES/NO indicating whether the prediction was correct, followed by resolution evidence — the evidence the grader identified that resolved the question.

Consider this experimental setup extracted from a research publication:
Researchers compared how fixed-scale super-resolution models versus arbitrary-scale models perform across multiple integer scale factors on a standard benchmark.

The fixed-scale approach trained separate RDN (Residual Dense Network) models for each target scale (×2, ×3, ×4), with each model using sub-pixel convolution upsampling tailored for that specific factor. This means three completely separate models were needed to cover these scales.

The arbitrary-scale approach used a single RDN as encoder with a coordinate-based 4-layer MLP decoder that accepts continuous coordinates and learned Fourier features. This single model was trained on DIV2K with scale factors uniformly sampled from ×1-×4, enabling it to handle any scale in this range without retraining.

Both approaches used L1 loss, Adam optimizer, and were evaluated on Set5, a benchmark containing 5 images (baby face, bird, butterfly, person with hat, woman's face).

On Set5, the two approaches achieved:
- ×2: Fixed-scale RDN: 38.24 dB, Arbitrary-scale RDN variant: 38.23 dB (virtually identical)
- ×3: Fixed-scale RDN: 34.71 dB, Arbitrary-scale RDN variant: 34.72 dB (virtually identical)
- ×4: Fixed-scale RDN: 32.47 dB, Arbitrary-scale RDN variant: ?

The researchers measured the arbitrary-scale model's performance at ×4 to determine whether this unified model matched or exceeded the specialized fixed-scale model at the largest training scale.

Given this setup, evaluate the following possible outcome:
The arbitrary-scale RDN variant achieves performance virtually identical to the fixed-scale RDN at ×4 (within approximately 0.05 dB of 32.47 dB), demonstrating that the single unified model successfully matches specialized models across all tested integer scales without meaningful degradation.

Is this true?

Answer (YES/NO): NO